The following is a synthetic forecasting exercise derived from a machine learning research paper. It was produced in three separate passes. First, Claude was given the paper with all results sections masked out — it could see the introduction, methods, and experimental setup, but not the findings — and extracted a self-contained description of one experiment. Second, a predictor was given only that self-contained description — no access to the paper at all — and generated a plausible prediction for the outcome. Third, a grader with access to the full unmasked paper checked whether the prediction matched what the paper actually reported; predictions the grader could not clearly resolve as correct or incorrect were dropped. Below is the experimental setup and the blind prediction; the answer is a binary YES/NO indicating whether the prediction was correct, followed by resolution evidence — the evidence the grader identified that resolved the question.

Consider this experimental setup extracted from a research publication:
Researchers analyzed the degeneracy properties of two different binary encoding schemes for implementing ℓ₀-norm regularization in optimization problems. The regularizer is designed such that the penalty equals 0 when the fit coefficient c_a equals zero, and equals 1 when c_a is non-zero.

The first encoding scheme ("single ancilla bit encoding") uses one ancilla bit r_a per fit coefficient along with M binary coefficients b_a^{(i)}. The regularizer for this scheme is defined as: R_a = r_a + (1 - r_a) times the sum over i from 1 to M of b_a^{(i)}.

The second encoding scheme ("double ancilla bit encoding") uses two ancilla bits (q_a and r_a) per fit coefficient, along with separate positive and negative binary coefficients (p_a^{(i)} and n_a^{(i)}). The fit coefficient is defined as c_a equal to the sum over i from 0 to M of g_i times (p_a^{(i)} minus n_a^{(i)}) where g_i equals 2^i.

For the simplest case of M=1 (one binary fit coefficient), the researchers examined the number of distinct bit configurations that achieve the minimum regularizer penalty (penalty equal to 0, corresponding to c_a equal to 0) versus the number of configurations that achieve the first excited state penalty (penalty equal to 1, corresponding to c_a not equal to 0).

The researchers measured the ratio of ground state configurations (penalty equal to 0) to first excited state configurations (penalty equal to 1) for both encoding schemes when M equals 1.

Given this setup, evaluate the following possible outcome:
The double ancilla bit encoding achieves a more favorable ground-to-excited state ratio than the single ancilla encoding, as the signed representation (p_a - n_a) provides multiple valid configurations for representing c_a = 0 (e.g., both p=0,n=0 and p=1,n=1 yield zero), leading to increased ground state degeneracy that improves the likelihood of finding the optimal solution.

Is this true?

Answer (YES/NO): YES